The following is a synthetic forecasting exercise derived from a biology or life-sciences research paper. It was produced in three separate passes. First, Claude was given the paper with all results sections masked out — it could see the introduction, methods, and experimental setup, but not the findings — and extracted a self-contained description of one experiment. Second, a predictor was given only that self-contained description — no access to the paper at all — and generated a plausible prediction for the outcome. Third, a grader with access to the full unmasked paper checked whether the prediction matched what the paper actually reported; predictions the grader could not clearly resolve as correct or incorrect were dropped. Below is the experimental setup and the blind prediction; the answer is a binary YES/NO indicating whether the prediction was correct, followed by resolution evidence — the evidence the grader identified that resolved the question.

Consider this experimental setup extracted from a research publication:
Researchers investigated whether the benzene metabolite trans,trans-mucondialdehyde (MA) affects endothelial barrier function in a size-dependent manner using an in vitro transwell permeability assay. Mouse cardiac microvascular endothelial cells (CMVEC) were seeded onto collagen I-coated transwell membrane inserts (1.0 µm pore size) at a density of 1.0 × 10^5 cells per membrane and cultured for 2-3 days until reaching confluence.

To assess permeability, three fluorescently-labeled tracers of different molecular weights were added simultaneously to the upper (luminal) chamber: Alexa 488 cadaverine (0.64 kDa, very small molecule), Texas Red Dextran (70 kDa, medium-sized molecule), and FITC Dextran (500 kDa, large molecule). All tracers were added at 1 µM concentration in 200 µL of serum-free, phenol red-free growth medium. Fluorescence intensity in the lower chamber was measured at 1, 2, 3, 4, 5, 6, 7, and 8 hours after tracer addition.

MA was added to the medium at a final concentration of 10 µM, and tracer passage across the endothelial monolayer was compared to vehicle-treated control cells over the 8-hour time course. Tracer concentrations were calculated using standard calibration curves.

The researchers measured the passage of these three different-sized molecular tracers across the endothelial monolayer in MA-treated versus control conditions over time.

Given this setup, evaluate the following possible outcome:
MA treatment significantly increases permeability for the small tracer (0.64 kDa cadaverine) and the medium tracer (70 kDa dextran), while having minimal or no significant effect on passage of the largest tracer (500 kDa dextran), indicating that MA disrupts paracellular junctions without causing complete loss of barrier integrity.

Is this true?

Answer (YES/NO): NO